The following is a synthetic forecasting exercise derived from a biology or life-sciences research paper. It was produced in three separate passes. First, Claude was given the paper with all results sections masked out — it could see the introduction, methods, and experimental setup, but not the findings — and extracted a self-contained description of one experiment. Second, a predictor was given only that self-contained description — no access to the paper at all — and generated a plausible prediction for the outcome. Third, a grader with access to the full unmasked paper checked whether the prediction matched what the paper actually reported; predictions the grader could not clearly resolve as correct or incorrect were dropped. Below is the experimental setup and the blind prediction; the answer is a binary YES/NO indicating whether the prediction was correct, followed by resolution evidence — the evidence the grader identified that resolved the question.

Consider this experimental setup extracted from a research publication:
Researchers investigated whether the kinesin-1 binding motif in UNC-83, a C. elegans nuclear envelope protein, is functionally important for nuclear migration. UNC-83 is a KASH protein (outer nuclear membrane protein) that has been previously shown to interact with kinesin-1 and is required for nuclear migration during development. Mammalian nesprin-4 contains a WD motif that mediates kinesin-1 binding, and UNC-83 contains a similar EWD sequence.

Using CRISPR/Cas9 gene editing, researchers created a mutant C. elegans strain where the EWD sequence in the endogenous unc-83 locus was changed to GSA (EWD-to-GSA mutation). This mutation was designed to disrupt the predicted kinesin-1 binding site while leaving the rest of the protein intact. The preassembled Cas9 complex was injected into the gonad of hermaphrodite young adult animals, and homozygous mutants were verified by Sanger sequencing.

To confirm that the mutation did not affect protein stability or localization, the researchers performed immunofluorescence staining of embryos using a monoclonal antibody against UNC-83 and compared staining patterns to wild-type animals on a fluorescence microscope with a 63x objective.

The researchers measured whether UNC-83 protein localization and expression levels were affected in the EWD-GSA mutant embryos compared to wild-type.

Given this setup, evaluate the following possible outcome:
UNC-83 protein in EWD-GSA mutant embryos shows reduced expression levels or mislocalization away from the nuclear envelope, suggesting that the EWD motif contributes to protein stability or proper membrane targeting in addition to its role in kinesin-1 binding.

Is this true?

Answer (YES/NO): NO